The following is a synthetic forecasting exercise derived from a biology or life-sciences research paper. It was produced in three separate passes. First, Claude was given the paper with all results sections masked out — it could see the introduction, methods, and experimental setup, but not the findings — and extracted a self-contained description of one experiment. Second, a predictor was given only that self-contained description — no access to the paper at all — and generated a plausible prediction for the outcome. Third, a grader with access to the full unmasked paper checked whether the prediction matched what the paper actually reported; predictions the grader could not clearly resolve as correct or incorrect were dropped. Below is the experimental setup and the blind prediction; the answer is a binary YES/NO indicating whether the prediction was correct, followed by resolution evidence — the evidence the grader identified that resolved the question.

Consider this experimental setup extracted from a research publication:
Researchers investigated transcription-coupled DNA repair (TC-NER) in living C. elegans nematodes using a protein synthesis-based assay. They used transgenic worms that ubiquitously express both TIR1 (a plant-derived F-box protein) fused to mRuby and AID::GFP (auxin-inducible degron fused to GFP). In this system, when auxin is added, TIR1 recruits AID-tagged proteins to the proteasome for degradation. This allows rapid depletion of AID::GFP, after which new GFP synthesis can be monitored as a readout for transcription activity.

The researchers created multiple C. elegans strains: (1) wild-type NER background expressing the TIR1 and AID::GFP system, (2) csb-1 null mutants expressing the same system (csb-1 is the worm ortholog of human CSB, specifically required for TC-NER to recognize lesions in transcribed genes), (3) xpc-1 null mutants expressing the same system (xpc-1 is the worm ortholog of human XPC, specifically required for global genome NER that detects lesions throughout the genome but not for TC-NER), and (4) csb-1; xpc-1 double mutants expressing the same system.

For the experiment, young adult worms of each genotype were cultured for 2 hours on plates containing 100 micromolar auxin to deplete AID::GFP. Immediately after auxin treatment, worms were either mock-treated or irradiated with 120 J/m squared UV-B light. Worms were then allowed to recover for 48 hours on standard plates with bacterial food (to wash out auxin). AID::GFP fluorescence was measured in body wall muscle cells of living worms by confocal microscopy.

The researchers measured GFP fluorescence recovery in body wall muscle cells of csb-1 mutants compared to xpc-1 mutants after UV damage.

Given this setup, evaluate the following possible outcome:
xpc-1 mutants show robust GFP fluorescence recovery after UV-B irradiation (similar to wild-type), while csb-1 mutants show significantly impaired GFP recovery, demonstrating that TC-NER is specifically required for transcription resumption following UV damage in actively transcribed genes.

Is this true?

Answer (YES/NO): YES